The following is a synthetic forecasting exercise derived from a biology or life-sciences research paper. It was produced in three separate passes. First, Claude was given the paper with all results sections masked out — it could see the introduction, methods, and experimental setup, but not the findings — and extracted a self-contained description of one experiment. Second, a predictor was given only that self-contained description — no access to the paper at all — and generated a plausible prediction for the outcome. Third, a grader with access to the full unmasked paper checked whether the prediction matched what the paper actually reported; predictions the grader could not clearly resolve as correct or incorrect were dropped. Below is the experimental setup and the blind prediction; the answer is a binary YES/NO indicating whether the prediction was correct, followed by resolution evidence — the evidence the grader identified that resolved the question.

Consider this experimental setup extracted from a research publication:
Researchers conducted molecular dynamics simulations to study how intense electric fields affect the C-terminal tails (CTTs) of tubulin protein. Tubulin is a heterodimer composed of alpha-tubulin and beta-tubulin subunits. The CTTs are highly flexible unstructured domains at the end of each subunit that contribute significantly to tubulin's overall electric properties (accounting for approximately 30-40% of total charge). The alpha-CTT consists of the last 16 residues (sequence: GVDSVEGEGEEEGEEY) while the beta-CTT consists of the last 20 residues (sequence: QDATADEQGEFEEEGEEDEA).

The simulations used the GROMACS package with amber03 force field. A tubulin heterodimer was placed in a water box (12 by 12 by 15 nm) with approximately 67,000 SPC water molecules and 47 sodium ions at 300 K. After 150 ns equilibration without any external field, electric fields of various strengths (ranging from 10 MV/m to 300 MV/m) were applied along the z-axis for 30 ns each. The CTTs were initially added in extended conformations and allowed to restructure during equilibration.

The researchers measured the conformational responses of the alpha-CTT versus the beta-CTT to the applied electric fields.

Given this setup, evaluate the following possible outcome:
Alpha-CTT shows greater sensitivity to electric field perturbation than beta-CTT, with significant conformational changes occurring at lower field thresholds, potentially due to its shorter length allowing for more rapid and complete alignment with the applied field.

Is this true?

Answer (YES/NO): NO